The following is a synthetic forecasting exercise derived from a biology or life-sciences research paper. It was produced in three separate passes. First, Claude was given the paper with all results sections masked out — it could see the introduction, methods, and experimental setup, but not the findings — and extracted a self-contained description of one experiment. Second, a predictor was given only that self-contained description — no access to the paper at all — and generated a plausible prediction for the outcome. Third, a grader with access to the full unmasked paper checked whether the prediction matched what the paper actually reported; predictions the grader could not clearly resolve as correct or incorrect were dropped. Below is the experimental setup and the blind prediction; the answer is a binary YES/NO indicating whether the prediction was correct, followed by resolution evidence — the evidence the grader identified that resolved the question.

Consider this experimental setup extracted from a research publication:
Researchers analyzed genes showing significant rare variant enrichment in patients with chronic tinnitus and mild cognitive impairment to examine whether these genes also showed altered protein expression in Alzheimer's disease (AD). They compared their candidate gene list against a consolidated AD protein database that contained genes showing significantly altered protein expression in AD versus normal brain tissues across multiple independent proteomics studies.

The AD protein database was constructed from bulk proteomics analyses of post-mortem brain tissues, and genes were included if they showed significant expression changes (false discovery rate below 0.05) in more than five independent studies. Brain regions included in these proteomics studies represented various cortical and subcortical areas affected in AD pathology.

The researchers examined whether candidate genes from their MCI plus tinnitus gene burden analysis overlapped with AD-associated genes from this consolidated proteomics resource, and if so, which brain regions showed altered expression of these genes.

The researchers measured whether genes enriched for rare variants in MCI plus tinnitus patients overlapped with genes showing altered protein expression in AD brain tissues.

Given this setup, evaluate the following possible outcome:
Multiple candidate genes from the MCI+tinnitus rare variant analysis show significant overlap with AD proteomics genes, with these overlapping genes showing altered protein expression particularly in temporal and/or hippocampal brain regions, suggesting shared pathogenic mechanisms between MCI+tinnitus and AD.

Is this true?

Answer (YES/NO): NO